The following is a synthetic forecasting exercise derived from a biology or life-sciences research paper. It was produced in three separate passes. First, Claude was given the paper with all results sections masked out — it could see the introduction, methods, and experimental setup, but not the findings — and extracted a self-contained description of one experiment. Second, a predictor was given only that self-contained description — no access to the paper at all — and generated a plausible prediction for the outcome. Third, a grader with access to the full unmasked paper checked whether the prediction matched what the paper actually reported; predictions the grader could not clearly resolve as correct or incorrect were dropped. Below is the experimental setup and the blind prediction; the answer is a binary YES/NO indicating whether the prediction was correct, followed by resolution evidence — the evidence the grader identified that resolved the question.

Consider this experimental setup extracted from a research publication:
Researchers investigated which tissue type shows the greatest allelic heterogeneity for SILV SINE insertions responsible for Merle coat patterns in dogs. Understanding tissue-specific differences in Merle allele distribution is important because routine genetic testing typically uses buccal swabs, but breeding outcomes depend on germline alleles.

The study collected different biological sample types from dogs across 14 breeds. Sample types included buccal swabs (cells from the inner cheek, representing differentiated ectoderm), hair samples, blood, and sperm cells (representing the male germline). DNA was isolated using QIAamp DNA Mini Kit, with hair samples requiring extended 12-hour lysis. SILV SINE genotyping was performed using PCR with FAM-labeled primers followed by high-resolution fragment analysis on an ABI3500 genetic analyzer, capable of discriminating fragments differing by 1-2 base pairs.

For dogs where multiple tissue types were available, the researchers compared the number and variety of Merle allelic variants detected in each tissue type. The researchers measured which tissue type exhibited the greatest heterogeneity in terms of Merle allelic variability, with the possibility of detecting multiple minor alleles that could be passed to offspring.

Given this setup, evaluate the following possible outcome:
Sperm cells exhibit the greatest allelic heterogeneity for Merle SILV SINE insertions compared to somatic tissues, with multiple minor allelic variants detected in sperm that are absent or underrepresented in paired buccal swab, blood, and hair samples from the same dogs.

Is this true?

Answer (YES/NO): YES